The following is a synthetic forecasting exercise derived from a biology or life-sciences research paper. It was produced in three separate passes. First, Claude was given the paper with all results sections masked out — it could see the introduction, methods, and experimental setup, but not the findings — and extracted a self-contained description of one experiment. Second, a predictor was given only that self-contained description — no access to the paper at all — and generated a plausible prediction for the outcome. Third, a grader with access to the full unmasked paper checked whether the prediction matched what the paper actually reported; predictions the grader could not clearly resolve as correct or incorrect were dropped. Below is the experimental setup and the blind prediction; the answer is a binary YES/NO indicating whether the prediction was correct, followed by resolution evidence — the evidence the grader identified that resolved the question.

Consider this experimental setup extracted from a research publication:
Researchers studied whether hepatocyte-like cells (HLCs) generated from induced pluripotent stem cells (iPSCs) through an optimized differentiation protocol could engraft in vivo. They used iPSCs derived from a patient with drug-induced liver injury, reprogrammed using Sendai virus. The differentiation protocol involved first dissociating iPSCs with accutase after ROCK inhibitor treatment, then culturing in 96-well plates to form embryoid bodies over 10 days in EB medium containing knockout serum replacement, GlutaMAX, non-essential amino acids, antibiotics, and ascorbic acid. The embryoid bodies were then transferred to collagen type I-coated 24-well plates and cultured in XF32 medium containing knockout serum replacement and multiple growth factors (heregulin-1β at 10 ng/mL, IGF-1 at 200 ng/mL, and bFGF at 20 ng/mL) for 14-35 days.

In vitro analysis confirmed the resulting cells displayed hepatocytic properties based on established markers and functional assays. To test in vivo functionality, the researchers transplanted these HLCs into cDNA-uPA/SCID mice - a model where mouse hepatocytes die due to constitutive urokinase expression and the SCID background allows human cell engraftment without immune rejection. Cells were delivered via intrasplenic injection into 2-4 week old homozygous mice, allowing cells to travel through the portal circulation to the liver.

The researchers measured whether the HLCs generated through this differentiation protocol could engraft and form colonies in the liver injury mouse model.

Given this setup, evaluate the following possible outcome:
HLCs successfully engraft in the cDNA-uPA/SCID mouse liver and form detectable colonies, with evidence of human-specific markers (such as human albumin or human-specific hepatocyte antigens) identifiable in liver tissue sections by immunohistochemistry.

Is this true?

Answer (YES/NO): NO